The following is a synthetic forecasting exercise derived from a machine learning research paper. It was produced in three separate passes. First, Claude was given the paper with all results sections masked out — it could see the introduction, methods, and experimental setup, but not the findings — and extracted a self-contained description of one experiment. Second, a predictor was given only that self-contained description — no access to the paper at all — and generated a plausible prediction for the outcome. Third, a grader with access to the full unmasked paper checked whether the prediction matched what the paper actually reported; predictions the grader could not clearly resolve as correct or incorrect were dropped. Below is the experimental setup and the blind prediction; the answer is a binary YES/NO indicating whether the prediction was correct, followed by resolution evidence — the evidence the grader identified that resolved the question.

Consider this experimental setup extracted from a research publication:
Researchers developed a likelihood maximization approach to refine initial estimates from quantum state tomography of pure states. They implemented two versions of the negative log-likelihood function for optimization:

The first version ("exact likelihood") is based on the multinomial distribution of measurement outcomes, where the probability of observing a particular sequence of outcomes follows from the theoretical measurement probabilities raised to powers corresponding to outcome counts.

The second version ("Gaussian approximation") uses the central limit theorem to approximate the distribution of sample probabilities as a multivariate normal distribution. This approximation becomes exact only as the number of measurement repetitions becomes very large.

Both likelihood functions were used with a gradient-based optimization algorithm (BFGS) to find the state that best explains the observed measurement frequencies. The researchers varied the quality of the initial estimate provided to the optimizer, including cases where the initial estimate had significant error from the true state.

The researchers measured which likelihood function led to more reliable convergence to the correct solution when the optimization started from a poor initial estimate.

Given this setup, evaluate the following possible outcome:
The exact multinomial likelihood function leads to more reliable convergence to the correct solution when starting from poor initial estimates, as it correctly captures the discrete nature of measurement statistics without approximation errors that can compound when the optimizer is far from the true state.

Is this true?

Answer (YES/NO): NO